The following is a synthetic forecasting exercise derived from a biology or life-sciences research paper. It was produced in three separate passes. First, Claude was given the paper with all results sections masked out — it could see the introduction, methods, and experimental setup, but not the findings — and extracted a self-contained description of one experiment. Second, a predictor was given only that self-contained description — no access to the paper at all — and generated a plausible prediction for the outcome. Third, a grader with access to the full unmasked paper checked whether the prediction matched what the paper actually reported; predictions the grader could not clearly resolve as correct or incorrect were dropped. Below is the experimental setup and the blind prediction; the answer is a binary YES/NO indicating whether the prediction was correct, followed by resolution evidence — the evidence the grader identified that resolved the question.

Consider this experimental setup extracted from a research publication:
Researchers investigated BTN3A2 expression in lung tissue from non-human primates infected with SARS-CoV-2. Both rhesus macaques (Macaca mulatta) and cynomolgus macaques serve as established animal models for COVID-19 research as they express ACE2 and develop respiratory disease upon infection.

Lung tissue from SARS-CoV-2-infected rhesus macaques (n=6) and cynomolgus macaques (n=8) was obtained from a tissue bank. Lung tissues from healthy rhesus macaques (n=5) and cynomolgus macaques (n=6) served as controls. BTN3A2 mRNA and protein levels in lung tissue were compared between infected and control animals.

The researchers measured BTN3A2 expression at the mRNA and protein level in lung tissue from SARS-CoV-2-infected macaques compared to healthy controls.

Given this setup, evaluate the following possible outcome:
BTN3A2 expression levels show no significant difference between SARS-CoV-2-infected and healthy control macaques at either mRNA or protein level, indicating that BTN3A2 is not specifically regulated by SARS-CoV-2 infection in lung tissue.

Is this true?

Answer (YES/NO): NO